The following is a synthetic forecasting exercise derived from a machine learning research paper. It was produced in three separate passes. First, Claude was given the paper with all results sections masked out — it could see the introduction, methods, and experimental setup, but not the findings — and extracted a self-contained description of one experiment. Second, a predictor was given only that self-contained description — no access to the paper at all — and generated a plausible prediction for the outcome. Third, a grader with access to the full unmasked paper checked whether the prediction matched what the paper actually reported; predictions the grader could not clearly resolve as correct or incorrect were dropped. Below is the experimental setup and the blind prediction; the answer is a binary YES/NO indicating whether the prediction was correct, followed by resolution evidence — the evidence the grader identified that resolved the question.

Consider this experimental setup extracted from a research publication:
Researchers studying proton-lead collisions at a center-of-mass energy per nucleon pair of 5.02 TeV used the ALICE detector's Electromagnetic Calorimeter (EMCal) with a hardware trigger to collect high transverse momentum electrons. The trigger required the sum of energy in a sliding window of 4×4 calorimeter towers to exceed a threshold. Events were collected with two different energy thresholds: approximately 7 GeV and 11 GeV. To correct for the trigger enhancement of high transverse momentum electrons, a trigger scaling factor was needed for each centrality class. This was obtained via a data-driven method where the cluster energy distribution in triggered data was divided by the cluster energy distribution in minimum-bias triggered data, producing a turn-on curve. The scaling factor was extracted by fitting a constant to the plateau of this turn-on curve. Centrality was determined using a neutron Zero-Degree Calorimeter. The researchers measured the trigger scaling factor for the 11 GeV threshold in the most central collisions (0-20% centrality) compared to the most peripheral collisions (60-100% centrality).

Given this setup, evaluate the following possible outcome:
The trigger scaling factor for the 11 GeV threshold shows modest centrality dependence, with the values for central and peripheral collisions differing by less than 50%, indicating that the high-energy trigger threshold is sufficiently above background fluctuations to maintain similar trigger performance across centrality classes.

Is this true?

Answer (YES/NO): NO